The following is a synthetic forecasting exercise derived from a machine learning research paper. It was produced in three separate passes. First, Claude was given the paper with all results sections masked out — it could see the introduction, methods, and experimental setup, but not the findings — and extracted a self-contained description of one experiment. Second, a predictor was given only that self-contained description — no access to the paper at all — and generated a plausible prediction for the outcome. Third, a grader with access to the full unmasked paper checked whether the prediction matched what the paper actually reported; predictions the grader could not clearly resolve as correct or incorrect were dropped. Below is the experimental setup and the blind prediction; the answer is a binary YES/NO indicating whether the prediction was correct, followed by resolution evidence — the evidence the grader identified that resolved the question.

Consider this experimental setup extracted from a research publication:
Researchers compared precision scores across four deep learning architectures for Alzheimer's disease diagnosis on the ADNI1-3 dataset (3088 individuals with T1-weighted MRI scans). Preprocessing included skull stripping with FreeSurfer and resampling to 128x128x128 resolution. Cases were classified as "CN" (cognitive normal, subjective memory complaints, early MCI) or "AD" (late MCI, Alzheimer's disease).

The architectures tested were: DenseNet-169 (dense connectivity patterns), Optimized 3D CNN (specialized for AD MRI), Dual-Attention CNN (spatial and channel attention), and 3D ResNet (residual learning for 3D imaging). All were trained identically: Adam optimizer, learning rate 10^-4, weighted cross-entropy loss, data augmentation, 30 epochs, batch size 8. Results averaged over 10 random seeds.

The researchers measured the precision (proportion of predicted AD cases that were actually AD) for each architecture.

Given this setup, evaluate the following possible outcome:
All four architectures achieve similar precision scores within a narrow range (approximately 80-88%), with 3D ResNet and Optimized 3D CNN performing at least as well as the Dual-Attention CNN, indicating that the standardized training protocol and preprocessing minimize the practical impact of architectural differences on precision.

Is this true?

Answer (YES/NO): NO